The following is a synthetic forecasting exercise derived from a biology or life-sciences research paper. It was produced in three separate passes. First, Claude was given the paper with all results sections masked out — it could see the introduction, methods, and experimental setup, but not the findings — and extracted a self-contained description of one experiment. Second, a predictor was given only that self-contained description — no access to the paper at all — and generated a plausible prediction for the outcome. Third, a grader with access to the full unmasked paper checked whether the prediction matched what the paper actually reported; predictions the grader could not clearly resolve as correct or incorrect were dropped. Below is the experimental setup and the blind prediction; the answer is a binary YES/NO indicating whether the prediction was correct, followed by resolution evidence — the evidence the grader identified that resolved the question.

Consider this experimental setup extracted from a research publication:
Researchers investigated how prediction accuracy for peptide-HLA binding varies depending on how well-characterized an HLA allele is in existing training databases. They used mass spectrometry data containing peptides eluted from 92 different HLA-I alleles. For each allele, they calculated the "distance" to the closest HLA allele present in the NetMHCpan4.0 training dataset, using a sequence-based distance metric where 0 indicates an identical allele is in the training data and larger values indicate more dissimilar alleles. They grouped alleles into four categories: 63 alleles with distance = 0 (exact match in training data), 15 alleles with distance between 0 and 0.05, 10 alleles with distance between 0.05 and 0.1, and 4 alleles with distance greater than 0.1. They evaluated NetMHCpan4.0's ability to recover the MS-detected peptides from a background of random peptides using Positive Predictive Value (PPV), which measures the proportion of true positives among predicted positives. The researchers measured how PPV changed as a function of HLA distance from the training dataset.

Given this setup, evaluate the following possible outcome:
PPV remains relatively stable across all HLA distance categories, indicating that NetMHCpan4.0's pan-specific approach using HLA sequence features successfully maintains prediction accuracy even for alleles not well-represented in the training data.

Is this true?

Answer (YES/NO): NO